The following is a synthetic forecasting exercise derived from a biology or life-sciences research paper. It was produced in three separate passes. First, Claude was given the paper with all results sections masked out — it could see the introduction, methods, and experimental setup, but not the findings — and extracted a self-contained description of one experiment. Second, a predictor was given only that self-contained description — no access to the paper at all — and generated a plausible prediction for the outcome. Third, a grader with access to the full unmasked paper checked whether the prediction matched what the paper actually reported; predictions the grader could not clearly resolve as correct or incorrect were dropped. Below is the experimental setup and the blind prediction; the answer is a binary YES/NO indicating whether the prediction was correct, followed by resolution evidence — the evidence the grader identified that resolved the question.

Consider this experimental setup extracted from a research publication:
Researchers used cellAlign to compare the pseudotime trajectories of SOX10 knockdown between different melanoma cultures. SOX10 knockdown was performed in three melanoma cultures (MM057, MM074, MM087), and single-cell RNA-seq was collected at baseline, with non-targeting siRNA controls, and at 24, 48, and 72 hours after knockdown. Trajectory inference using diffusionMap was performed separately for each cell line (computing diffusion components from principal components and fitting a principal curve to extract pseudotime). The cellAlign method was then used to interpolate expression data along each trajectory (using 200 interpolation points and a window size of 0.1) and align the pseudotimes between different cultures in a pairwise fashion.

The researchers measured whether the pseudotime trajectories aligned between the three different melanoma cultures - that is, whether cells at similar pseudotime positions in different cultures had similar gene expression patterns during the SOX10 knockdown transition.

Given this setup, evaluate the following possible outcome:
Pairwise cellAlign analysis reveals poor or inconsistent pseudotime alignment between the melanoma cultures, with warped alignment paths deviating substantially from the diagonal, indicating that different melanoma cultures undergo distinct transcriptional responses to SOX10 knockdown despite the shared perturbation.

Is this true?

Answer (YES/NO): NO